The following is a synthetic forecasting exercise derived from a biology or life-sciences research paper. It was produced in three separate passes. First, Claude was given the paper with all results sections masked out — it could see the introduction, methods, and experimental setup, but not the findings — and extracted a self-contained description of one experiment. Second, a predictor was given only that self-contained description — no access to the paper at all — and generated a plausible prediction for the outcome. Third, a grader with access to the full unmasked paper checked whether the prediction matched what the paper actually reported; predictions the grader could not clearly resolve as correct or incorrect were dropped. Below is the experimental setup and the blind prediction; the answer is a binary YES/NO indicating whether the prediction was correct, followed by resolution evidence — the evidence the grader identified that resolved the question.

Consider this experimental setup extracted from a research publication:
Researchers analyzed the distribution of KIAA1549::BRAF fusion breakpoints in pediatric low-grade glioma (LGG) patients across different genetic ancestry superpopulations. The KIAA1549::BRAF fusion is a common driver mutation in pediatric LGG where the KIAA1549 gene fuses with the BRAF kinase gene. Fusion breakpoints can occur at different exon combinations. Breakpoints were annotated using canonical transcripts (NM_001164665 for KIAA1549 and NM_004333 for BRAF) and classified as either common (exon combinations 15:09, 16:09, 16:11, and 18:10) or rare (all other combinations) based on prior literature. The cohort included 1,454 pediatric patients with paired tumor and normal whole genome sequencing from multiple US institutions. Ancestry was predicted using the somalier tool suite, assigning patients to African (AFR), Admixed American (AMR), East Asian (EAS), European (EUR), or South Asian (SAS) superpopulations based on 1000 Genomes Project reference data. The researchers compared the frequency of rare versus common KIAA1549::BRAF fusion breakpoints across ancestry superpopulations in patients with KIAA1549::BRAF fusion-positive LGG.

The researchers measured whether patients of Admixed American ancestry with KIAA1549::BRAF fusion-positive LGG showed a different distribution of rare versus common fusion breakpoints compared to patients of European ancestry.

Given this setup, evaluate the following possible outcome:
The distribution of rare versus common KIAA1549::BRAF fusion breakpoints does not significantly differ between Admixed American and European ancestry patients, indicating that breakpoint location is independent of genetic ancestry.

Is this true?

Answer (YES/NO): NO